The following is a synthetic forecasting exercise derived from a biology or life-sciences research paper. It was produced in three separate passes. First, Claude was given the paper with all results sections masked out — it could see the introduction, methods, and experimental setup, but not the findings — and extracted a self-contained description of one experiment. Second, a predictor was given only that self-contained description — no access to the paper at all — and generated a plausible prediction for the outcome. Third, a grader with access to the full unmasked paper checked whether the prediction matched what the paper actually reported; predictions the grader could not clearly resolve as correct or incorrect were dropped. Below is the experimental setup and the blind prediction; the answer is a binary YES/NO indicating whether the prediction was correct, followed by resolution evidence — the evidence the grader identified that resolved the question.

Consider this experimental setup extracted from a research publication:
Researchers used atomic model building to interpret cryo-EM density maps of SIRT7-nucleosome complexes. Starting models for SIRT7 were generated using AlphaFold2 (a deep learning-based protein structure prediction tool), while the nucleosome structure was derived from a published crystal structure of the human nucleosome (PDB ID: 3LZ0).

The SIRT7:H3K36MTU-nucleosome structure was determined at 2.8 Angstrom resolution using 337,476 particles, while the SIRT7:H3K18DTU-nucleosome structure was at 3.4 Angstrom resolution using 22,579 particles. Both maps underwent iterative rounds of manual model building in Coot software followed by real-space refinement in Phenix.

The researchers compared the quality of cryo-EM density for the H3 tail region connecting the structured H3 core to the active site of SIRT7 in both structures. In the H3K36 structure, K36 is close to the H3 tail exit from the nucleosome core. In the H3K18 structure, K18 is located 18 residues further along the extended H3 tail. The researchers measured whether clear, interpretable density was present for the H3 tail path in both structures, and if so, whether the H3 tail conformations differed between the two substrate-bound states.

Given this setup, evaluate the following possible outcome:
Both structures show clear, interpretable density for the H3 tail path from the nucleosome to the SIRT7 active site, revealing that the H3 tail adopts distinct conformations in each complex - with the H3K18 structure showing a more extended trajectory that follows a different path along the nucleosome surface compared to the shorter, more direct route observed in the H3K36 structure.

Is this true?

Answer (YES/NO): NO